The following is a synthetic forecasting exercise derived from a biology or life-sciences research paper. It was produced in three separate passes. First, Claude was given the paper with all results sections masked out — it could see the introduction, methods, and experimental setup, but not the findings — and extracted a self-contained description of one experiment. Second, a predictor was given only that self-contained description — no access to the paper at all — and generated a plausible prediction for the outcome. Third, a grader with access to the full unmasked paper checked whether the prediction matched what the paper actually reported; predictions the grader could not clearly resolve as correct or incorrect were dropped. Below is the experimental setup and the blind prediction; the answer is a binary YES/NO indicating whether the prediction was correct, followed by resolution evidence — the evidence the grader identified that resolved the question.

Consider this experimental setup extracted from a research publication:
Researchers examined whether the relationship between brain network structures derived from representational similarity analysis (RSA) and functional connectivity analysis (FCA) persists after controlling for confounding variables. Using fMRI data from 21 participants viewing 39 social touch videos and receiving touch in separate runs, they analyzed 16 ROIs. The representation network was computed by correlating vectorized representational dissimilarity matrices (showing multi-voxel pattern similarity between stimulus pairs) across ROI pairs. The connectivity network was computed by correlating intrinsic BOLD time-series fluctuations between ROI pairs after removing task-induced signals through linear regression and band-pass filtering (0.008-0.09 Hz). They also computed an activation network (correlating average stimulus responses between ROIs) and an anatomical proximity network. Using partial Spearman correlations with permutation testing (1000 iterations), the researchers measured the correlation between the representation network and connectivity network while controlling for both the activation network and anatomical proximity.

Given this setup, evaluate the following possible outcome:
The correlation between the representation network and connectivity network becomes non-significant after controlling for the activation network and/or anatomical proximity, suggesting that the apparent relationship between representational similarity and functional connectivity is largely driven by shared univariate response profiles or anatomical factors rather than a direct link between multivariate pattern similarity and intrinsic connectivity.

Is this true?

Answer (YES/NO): YES